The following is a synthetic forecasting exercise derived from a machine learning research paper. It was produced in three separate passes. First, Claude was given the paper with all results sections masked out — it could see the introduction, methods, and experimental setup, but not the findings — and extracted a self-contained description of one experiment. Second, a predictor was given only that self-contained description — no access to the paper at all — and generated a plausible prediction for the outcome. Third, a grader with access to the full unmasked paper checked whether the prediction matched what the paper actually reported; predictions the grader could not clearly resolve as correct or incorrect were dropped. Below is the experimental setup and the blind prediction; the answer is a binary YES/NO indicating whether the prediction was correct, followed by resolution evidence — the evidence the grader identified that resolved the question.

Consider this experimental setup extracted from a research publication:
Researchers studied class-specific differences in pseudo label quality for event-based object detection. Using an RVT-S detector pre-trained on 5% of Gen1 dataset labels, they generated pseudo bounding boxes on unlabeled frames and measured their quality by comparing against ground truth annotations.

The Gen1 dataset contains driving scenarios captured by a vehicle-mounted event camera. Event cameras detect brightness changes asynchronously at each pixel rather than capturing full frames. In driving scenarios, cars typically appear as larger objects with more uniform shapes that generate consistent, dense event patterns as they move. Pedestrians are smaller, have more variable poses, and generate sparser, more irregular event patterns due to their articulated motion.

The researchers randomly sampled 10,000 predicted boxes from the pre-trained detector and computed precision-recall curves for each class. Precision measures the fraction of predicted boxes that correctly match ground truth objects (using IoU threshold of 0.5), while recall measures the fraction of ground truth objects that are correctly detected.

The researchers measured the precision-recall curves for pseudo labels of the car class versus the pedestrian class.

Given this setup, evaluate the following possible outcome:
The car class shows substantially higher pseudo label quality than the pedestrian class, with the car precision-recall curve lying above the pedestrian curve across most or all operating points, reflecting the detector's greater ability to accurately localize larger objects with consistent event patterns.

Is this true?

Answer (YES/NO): YES